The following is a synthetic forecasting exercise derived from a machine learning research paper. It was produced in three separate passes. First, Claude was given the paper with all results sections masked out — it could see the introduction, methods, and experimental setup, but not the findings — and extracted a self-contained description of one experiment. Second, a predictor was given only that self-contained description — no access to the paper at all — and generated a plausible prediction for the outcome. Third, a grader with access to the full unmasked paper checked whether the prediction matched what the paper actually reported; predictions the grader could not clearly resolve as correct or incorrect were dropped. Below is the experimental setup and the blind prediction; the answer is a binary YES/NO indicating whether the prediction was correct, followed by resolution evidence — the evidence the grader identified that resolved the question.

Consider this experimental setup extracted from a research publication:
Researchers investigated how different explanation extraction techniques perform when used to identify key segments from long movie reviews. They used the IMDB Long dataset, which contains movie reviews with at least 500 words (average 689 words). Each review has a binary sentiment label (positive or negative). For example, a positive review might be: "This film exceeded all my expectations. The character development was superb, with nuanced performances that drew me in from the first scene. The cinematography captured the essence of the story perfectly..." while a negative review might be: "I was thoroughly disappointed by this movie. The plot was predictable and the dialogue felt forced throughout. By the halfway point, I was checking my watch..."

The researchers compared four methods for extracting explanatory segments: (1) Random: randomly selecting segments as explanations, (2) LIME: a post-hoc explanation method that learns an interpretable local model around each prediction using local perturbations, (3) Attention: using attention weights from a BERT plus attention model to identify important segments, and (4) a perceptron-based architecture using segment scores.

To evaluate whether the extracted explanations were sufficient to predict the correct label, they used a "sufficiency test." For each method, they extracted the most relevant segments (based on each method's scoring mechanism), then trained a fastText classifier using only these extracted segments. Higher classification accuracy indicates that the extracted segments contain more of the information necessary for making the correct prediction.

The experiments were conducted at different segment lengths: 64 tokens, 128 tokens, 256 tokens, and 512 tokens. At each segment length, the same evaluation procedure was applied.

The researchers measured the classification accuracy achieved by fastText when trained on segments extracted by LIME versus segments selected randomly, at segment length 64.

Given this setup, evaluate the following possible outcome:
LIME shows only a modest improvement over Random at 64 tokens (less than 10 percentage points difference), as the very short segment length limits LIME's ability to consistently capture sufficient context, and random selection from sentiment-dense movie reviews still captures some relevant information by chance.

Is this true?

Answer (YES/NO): YES